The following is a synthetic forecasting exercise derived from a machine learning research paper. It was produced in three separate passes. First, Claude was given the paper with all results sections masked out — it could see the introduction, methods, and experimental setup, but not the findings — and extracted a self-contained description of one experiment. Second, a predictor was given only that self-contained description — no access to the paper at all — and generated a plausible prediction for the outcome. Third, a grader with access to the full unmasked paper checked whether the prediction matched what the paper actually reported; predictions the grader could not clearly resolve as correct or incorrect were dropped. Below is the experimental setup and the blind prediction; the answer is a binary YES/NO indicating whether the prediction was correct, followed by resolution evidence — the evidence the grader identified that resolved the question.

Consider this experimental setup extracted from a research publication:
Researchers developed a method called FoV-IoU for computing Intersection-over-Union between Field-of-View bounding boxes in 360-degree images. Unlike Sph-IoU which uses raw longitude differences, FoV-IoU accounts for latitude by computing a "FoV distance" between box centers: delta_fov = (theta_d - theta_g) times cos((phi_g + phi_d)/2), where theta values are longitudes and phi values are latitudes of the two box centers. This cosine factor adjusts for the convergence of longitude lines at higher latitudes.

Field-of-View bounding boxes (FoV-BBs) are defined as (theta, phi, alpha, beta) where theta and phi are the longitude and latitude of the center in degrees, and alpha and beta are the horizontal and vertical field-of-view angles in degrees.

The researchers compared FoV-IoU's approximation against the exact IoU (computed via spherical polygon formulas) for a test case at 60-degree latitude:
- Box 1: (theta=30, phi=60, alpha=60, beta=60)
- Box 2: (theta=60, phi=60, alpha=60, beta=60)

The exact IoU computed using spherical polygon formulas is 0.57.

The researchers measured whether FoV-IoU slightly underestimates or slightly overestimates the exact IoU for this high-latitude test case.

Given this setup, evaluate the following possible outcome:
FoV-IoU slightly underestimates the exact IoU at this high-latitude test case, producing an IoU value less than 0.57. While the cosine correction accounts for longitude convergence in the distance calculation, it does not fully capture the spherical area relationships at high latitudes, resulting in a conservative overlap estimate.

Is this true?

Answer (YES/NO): NO